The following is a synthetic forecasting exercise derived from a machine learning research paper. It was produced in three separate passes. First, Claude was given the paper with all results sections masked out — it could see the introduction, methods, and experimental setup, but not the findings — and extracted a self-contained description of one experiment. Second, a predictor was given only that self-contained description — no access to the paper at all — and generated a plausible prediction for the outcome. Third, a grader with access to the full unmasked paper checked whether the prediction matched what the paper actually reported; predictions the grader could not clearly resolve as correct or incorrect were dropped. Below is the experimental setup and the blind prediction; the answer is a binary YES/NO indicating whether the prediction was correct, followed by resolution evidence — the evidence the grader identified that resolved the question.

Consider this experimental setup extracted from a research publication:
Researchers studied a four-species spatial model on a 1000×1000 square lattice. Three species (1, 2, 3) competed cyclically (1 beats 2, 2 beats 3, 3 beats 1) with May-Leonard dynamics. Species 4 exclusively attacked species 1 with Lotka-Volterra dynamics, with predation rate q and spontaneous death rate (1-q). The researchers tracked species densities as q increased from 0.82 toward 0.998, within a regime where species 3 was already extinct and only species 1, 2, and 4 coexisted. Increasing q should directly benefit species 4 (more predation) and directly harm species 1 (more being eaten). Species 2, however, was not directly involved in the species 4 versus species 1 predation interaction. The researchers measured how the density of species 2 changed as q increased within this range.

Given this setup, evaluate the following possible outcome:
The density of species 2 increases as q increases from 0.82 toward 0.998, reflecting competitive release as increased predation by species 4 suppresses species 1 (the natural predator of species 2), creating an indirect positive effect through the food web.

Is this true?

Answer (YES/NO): YES